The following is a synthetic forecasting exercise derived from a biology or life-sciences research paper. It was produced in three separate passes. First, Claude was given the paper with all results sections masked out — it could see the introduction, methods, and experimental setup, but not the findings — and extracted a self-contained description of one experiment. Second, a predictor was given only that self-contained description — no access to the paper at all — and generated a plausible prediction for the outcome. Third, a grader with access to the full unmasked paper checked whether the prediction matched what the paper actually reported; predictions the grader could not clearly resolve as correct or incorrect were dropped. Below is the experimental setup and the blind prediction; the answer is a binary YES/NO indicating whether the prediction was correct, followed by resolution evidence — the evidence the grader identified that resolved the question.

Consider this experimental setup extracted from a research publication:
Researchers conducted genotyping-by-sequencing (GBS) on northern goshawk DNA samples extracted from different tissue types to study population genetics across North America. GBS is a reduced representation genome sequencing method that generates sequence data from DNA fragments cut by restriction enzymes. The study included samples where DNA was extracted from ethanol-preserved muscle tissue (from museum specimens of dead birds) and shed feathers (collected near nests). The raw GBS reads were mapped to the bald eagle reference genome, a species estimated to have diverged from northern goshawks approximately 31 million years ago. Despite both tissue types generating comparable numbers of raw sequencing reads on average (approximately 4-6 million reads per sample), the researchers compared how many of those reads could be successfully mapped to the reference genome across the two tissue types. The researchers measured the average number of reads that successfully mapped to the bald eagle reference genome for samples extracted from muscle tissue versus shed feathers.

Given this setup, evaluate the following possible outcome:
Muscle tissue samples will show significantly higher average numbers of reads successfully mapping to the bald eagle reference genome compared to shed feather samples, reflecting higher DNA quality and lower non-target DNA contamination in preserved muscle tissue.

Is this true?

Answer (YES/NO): YES